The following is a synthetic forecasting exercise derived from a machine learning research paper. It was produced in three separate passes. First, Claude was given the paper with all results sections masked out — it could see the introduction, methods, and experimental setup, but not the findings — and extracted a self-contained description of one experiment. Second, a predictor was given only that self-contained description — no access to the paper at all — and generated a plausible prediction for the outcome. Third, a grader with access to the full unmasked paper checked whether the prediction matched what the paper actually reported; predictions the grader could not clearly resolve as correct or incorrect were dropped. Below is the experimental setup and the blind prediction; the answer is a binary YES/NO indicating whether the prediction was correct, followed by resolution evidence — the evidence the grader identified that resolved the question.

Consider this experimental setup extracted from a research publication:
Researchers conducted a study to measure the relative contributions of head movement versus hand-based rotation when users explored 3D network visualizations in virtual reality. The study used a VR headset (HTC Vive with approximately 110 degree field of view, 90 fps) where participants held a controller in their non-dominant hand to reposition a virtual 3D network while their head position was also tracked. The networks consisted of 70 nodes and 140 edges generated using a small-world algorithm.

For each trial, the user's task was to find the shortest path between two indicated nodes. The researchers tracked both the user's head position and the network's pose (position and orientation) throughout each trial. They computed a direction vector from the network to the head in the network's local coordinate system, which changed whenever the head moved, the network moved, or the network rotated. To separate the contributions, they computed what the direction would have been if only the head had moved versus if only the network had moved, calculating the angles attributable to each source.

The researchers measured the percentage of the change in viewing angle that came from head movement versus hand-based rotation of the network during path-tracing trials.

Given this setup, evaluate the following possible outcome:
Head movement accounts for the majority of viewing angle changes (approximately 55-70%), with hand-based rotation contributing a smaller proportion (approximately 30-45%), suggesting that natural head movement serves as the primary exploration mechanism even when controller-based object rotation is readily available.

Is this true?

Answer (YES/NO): NO